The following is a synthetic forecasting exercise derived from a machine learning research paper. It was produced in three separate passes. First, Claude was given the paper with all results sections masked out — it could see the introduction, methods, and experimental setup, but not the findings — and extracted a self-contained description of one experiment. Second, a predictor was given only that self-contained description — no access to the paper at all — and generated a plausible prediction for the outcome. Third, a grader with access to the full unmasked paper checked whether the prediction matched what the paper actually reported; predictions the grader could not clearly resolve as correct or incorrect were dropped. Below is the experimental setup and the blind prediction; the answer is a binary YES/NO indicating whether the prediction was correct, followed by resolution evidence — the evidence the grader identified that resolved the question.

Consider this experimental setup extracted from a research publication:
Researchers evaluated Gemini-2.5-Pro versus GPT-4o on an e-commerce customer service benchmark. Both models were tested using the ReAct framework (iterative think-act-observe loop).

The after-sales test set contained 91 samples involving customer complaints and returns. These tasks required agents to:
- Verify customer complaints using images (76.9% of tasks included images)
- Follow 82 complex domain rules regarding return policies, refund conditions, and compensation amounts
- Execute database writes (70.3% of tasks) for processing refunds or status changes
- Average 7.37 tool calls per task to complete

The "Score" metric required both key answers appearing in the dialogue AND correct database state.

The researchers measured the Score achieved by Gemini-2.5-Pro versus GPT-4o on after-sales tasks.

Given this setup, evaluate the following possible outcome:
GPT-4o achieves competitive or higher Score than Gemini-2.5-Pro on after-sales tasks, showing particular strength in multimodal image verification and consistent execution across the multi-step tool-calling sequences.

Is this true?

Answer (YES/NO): NO